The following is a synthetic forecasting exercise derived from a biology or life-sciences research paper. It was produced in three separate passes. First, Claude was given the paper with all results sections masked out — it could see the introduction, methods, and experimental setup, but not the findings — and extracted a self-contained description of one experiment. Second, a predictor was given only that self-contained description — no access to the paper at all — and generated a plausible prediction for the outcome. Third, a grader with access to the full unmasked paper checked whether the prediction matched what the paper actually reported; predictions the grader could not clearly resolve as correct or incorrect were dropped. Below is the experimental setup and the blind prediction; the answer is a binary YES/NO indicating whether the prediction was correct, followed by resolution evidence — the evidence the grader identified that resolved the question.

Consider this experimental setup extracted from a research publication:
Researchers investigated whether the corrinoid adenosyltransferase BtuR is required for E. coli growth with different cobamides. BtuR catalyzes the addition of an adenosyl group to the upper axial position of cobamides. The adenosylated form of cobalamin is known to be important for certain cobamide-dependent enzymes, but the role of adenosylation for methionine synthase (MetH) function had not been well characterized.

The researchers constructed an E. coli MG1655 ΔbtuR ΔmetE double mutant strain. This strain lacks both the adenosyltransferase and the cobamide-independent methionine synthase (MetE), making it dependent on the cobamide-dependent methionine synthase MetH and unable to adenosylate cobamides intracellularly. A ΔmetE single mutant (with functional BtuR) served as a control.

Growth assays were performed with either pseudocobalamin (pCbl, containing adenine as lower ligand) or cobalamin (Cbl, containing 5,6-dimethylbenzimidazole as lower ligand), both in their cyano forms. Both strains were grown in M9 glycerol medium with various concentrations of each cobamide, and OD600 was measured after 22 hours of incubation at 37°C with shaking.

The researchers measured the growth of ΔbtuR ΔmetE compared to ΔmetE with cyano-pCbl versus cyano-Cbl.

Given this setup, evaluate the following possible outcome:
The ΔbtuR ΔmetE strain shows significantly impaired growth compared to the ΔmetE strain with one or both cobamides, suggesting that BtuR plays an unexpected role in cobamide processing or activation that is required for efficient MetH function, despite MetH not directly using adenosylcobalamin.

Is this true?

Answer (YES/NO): YES